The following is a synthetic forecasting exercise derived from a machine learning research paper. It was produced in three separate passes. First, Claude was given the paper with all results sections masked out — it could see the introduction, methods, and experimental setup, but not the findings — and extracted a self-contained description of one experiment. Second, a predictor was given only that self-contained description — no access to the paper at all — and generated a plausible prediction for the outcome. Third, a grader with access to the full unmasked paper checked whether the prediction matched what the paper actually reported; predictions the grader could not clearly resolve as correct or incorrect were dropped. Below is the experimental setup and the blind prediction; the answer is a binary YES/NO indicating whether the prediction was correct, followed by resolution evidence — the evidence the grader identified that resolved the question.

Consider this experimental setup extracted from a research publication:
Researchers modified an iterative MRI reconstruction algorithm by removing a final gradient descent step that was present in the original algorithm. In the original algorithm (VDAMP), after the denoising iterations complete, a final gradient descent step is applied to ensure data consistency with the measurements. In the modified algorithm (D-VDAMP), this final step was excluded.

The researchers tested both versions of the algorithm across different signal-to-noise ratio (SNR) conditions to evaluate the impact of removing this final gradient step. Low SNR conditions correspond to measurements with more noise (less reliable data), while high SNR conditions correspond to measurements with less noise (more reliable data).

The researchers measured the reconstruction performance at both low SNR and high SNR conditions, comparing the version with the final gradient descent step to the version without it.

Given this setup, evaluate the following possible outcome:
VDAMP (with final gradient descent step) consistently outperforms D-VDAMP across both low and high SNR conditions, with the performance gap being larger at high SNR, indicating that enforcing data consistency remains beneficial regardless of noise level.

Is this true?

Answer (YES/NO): NO